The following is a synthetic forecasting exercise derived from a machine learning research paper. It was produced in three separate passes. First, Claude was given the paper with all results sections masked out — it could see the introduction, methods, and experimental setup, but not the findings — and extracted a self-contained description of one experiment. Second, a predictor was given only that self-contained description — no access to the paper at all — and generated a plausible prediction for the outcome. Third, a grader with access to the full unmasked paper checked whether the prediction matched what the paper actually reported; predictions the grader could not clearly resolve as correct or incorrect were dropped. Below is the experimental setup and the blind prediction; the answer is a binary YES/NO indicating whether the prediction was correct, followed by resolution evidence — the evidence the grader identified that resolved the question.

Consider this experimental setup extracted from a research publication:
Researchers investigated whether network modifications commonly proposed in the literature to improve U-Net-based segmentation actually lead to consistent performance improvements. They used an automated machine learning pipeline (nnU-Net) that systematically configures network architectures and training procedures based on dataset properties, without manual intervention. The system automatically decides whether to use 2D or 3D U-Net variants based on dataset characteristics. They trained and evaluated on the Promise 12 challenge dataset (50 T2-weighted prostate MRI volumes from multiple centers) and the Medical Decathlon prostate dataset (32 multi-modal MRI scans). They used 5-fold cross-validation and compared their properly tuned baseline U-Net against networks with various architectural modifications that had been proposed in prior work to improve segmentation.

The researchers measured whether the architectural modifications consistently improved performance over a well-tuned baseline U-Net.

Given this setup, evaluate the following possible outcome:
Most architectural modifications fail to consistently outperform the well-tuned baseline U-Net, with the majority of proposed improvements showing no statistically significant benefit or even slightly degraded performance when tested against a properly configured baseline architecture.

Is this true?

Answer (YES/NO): NO